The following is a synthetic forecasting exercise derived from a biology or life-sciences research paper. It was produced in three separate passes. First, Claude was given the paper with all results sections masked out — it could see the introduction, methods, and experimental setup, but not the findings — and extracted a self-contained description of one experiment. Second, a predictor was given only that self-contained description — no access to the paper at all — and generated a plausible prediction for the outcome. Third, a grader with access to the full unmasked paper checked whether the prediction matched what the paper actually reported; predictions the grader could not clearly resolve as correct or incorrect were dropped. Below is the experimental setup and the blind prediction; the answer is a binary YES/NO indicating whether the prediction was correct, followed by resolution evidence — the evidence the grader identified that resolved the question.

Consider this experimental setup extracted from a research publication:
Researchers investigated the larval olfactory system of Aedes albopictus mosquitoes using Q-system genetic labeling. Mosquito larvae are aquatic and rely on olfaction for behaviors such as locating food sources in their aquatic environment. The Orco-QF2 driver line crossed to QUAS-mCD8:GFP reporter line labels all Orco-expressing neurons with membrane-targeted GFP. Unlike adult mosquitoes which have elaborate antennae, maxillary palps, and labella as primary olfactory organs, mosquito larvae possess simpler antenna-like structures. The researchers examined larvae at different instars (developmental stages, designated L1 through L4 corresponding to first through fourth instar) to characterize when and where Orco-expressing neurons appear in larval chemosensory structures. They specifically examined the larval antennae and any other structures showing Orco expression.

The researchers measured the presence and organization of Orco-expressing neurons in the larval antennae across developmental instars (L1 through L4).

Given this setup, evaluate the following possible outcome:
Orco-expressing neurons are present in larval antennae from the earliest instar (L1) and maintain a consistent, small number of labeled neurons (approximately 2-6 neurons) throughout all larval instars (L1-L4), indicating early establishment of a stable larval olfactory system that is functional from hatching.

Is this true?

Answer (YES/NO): NO